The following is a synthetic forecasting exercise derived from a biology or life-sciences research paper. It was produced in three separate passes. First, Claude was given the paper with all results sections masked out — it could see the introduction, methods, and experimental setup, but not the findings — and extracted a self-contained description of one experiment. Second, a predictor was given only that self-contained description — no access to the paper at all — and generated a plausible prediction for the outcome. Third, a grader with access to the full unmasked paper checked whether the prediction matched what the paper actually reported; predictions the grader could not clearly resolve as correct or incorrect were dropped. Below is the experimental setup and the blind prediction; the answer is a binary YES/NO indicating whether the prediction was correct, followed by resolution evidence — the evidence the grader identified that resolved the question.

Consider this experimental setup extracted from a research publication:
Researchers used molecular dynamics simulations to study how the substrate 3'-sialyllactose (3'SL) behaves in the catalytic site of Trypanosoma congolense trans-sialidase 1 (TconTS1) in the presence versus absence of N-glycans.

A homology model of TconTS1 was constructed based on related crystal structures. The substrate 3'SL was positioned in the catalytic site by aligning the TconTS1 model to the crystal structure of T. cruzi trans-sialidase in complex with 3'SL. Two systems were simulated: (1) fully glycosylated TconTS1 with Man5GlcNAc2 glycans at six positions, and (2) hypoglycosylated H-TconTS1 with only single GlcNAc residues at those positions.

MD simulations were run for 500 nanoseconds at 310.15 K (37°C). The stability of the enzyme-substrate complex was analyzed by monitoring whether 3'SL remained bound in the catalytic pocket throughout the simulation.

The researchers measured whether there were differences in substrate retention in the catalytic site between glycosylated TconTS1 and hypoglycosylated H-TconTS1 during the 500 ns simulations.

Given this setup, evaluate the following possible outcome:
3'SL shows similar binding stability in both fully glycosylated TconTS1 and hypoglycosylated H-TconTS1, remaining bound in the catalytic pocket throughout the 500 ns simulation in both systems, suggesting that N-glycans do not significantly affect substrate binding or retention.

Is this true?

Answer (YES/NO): NO